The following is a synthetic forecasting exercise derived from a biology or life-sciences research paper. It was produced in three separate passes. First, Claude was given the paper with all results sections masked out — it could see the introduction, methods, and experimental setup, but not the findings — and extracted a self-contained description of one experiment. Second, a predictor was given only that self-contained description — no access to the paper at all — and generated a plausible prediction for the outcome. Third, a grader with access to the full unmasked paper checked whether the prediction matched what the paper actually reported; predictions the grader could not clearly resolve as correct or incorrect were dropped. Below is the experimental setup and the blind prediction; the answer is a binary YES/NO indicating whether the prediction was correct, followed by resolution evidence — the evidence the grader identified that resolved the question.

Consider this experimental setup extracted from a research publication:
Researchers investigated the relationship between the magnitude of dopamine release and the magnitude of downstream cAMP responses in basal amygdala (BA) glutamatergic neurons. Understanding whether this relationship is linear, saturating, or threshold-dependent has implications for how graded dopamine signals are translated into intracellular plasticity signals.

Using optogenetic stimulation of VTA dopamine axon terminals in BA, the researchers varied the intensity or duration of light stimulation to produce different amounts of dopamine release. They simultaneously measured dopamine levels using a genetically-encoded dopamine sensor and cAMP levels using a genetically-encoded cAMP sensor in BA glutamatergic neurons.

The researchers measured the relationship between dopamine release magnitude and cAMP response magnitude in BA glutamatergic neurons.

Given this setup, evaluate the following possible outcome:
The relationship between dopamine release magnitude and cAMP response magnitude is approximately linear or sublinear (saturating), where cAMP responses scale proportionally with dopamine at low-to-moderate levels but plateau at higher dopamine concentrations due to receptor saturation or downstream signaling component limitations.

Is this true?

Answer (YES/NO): YES